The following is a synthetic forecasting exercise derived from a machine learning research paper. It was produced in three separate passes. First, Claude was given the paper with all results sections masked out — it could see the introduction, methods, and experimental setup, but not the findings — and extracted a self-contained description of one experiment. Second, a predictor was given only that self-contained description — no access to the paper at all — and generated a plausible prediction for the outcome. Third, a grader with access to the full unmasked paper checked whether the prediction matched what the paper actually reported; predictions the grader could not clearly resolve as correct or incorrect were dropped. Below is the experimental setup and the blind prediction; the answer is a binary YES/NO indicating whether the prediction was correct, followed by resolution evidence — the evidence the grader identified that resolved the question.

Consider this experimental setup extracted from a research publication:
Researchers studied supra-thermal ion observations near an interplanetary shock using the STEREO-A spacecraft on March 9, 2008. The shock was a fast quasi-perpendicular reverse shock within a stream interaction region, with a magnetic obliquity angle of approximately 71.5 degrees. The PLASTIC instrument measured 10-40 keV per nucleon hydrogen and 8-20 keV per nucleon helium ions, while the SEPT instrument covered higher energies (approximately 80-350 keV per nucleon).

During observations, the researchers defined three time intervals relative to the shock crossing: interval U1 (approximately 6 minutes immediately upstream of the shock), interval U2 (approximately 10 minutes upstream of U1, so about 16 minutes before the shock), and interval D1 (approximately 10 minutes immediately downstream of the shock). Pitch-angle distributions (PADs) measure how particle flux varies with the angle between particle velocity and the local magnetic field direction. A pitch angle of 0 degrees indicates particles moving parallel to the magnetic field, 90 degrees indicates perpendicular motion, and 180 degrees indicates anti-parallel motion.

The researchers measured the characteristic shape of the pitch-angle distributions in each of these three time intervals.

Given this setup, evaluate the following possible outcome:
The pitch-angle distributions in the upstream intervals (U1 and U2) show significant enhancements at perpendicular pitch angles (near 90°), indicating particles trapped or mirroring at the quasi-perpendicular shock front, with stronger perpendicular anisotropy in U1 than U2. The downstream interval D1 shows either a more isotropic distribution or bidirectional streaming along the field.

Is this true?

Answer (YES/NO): NO